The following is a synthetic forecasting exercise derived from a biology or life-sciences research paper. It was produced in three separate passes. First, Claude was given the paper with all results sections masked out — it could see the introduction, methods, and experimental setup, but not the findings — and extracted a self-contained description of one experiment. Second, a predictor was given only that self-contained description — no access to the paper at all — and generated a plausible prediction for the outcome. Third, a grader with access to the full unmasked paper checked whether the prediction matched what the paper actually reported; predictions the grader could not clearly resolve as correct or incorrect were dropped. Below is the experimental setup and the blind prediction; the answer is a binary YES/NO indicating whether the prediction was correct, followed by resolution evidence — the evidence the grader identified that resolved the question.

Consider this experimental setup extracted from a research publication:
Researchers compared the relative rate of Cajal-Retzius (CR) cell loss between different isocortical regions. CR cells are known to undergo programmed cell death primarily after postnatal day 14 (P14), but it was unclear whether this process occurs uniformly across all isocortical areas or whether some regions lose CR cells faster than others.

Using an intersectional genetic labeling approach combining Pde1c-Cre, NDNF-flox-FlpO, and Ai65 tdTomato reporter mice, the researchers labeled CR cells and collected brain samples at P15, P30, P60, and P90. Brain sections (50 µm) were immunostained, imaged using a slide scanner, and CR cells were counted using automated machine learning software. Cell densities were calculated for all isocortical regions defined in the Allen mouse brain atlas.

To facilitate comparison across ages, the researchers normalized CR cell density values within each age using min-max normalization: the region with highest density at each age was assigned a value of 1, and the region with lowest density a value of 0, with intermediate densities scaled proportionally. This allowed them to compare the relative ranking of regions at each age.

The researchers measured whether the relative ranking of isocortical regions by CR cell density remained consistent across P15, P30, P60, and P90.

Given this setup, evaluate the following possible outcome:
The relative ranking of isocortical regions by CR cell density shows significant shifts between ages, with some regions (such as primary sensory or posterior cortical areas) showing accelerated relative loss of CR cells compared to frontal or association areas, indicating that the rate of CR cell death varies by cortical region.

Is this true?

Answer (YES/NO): YES